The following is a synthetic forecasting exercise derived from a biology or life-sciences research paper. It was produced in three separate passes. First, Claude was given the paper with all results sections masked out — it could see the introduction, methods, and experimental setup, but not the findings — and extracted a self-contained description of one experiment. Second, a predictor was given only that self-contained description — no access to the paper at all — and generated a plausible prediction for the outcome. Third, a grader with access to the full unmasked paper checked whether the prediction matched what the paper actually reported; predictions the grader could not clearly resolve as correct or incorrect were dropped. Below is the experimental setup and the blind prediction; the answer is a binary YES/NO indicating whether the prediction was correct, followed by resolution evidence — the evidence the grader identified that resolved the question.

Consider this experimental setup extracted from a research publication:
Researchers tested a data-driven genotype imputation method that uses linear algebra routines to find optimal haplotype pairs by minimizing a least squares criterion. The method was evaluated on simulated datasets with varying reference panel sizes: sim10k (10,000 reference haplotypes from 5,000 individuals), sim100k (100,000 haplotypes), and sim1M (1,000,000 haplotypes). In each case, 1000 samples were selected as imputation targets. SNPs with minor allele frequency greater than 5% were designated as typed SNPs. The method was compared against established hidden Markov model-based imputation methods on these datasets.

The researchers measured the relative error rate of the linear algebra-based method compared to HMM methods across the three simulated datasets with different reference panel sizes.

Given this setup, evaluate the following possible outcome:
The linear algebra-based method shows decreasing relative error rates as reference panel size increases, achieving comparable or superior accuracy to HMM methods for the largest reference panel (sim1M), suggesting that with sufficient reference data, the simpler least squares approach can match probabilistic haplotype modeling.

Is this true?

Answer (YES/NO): NO